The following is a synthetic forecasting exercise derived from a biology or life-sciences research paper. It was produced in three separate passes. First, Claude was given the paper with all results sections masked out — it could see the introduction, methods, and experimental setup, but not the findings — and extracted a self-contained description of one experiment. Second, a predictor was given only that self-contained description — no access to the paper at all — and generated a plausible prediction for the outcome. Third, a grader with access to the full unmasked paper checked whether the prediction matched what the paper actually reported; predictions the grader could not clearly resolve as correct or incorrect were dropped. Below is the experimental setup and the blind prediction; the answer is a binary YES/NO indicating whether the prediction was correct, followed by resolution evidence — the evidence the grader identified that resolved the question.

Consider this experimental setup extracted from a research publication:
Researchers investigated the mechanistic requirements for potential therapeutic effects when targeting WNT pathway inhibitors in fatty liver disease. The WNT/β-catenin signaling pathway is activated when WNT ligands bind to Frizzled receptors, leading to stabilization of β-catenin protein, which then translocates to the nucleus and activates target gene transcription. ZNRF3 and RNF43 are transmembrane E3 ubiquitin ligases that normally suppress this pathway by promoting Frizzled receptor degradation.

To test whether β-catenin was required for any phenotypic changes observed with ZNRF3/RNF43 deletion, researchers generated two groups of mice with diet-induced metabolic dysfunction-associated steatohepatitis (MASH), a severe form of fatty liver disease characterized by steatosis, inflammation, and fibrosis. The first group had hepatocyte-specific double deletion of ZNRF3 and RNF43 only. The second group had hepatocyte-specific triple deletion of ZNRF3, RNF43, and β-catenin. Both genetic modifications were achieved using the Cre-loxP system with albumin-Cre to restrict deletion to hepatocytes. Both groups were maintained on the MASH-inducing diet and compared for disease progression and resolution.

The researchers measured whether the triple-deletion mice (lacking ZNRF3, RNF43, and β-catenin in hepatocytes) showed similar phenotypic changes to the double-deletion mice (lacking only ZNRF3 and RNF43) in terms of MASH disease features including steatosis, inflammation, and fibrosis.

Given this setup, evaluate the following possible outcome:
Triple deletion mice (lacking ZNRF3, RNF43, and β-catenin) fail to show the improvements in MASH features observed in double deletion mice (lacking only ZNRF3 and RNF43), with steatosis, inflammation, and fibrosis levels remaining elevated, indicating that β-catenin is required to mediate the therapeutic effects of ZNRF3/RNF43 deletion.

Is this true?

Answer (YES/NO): YES